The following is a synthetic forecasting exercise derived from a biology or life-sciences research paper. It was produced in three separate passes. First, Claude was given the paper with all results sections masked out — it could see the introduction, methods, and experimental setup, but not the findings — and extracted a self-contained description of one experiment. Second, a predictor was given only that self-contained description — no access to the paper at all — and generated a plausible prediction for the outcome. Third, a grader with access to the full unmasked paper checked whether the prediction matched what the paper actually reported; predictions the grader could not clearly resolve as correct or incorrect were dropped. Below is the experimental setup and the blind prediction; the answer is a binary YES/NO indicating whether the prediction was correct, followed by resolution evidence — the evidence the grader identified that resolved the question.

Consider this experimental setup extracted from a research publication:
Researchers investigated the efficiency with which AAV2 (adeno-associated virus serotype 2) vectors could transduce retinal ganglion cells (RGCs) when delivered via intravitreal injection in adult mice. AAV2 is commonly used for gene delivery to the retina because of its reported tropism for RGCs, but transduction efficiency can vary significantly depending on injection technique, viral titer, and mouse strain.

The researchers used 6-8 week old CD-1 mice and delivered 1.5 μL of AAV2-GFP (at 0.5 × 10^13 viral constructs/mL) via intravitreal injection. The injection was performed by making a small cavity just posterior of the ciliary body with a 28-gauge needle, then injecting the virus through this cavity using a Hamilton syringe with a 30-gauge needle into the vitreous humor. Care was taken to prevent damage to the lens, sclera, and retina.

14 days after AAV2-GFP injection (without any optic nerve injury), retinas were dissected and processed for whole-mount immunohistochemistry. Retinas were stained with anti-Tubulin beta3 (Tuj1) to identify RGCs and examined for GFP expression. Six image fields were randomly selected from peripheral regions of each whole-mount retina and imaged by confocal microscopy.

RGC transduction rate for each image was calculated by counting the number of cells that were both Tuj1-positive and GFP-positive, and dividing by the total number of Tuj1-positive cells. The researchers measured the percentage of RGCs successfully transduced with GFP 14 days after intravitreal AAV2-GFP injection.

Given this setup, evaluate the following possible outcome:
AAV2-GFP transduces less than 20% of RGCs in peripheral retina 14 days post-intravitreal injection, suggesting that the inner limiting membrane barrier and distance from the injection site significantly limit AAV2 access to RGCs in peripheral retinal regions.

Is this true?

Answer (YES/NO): NO